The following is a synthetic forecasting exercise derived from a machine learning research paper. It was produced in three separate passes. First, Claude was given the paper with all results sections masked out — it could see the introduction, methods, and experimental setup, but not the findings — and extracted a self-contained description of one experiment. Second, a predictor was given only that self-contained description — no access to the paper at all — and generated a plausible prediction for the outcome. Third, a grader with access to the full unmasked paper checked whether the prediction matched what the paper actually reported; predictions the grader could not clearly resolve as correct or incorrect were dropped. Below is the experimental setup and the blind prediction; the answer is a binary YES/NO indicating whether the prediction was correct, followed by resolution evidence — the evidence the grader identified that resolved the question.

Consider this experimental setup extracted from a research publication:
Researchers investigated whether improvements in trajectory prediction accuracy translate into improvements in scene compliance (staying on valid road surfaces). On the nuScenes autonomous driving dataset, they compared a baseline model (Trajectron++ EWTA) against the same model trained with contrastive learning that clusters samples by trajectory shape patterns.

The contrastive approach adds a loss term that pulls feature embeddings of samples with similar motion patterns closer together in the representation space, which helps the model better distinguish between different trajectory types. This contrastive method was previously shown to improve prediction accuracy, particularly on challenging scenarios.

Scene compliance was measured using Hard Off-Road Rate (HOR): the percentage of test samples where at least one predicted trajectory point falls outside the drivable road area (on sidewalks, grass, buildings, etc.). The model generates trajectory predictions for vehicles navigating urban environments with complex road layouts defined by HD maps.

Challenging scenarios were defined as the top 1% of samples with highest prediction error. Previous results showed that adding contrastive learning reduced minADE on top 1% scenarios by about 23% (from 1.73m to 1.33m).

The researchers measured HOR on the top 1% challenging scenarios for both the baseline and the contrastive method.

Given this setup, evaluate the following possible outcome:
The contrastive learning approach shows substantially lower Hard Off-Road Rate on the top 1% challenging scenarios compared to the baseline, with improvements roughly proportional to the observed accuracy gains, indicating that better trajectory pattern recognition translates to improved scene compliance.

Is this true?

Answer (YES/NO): YES